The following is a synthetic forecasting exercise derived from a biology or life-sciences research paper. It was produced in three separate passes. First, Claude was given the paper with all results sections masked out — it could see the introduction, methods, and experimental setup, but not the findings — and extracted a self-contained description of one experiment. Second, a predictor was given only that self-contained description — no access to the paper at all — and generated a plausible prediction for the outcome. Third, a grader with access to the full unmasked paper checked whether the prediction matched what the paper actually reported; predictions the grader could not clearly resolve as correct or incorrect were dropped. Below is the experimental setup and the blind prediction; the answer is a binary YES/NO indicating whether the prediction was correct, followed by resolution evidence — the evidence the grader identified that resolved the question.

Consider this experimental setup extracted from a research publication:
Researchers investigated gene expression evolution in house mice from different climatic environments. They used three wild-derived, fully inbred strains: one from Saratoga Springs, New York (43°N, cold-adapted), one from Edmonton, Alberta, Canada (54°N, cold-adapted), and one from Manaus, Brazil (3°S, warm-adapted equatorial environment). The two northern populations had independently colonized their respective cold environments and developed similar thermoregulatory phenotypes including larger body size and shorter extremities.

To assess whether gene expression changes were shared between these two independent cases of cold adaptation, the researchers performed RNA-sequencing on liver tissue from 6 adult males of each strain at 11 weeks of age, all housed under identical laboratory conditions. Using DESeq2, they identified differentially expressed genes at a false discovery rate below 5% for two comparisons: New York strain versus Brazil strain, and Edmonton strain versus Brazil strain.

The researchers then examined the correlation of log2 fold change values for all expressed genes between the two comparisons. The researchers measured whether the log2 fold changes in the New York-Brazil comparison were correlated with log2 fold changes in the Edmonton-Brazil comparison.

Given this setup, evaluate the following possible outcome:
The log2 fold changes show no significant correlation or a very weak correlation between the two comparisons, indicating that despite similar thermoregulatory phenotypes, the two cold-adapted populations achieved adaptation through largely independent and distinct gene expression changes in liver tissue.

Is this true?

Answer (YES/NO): NO